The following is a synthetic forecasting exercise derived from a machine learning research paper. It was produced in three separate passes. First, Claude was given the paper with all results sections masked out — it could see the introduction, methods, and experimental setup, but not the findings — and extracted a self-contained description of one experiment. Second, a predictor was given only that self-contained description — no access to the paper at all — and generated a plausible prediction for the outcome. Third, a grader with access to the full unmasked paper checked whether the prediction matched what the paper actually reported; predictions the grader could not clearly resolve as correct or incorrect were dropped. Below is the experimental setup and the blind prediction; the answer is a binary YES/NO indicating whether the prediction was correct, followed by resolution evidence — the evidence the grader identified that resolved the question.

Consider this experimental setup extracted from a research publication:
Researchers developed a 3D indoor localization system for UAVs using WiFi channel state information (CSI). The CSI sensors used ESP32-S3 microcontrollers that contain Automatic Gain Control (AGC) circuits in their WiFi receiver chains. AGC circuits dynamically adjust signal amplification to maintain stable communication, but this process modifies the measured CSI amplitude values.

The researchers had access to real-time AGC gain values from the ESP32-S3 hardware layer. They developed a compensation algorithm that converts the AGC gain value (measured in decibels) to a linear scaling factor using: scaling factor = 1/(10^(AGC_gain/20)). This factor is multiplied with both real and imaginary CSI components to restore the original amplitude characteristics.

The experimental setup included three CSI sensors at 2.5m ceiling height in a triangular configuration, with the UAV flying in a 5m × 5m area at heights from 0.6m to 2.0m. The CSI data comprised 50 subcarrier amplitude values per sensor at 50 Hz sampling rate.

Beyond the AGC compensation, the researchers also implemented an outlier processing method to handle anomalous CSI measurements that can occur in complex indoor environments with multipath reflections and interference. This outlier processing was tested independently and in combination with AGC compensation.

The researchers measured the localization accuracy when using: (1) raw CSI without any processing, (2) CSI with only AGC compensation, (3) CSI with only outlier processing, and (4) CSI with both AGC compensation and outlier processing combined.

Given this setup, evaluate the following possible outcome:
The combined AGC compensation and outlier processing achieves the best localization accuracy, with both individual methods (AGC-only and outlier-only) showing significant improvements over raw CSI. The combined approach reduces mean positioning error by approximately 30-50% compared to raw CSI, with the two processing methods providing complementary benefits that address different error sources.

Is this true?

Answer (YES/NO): NO